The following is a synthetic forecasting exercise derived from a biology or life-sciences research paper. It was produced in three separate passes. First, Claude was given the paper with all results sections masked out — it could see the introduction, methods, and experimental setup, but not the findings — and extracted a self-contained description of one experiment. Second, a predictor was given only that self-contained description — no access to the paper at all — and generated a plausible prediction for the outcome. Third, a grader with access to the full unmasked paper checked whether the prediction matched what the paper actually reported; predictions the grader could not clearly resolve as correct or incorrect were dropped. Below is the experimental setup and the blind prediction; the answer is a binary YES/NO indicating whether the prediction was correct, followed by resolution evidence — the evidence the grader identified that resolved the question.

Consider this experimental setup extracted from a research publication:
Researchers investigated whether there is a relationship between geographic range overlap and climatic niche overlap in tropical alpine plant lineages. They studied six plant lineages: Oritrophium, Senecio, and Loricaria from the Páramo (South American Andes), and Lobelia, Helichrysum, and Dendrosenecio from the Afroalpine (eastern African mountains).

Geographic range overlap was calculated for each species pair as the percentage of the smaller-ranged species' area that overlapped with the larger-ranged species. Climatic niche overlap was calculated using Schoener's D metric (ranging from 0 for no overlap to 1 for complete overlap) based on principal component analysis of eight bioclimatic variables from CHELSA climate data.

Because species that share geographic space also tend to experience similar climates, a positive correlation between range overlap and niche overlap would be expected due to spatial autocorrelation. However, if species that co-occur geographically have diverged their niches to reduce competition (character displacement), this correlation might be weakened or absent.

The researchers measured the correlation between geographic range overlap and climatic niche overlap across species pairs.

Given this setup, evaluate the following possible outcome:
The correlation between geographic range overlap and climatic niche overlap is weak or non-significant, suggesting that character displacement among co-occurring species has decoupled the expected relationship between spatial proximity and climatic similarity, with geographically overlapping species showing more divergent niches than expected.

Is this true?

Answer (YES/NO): NO